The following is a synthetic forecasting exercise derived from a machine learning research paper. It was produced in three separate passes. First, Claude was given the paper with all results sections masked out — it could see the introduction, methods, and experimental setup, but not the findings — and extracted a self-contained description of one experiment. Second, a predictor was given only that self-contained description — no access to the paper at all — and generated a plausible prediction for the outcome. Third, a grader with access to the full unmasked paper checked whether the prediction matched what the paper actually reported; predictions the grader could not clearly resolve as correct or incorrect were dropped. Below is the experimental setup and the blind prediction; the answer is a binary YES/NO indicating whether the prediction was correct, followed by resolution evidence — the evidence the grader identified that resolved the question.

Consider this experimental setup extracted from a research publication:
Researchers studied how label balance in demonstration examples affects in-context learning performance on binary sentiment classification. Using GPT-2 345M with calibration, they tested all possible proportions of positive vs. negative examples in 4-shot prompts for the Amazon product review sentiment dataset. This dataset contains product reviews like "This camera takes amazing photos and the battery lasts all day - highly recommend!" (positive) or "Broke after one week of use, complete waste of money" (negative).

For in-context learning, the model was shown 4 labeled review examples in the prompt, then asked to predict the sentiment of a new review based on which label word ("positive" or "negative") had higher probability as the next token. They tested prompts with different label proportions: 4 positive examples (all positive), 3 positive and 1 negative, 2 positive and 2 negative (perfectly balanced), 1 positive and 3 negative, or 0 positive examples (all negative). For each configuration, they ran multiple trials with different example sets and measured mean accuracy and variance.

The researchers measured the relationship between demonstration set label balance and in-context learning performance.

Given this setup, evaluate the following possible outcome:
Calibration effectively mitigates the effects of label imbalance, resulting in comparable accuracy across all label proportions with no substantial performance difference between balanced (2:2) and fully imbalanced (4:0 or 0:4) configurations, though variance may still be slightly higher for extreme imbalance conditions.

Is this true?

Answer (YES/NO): NO